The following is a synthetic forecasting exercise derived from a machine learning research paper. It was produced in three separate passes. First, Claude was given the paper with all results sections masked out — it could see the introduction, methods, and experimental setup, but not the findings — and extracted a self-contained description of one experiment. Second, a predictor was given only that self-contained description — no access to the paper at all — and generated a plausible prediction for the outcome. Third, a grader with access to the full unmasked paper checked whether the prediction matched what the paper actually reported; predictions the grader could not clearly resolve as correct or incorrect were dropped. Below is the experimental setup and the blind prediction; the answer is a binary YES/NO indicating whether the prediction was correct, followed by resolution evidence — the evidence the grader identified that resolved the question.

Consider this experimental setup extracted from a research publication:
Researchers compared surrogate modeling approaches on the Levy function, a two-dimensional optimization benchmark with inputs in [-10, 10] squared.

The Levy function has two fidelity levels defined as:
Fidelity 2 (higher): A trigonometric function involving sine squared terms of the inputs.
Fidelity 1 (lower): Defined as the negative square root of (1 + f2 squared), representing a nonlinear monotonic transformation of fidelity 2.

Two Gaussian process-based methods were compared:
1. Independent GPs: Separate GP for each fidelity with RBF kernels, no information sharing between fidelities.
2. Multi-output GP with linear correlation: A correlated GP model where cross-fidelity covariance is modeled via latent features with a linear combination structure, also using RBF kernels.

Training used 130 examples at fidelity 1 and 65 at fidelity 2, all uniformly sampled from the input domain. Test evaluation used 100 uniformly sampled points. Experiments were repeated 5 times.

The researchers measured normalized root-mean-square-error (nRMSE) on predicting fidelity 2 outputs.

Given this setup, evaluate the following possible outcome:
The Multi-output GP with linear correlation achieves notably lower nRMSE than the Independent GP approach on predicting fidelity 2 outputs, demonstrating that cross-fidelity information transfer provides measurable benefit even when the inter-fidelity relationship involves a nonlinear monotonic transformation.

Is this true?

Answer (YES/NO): YES